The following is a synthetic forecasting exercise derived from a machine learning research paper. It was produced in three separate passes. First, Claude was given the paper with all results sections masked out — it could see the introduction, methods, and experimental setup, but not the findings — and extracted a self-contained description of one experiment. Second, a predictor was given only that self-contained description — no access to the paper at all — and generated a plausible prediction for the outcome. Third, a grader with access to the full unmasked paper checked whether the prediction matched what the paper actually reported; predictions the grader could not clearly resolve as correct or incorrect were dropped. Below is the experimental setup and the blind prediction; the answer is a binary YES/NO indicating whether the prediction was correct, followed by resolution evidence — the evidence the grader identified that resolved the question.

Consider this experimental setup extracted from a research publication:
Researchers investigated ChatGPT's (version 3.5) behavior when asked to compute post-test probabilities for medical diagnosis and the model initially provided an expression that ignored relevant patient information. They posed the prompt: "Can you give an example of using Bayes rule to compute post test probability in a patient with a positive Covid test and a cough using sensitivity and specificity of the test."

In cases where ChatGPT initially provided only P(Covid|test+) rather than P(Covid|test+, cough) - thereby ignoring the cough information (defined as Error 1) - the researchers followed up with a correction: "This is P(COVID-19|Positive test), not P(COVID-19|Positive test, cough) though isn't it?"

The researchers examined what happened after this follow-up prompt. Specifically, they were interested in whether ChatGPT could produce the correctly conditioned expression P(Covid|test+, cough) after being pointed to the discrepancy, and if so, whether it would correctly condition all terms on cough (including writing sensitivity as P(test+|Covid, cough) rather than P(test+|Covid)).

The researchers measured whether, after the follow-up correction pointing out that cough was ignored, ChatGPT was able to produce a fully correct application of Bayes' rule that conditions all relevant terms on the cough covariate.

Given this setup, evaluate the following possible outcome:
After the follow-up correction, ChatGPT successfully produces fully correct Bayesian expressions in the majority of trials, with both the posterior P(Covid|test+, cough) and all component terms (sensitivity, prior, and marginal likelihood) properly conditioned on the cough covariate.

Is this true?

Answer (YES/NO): NO